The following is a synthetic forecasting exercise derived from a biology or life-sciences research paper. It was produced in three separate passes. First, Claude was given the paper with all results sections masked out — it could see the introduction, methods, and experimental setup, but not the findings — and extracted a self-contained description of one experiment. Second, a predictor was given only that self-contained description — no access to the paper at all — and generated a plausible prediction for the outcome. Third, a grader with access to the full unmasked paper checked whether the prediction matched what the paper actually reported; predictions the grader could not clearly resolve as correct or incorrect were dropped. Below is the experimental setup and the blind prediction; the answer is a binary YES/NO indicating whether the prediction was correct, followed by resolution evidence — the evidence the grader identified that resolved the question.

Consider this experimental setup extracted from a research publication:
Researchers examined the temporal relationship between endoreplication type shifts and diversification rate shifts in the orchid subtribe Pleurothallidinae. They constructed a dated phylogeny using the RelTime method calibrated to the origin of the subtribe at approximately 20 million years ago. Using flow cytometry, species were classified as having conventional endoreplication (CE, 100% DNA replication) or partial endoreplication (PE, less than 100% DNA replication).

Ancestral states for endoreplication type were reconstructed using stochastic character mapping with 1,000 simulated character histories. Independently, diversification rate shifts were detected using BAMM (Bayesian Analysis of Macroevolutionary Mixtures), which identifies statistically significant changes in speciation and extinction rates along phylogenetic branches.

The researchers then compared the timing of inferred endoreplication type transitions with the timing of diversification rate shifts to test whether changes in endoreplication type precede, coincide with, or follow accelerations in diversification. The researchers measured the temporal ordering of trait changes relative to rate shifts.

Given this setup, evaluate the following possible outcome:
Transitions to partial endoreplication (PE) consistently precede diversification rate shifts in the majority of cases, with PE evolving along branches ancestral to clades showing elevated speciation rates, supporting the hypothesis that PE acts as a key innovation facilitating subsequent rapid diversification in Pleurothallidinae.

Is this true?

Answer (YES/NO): NO